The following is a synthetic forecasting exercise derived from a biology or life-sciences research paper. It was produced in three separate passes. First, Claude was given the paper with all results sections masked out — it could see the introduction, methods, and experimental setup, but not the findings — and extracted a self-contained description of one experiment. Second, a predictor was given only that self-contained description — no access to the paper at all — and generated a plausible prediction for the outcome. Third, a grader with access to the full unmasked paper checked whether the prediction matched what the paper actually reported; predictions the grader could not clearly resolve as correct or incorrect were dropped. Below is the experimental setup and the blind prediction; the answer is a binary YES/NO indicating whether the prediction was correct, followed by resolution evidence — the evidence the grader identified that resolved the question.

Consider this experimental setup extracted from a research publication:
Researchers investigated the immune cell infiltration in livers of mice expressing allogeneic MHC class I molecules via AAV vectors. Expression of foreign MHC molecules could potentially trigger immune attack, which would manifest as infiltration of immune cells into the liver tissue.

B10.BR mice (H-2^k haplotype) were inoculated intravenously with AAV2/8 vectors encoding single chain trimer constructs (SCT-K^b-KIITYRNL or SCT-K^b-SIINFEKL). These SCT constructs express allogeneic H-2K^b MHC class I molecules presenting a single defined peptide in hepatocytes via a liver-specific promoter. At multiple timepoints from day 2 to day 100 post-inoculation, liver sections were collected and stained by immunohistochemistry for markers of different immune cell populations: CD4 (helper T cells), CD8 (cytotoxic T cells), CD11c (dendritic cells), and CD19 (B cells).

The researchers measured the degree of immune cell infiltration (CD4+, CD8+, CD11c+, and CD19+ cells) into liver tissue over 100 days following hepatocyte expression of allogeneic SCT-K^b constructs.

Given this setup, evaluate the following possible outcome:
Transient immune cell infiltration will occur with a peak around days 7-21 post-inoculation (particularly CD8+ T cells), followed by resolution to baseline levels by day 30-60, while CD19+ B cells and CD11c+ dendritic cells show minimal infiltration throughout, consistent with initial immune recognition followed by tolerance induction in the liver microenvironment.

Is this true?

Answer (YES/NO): NO